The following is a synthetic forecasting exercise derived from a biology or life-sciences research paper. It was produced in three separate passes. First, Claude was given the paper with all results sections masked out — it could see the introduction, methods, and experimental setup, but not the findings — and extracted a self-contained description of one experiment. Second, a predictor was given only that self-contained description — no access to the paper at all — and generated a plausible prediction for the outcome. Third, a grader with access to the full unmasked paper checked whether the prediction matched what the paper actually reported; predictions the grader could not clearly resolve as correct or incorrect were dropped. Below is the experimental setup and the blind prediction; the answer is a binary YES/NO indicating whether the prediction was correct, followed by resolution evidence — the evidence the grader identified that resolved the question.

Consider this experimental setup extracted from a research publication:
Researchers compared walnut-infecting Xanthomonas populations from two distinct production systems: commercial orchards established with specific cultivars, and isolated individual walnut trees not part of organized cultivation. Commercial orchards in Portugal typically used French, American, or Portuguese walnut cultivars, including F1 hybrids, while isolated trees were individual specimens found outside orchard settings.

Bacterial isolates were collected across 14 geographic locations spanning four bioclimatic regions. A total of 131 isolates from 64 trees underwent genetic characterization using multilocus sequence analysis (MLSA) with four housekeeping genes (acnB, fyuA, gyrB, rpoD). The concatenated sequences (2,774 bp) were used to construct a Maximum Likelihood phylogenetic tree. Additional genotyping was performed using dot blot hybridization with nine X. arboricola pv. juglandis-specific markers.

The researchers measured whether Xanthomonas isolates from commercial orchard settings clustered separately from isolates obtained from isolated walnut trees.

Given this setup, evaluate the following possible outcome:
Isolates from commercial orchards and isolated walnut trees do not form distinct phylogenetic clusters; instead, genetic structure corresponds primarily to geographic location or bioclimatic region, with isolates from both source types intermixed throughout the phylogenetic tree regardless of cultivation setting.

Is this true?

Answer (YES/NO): NO